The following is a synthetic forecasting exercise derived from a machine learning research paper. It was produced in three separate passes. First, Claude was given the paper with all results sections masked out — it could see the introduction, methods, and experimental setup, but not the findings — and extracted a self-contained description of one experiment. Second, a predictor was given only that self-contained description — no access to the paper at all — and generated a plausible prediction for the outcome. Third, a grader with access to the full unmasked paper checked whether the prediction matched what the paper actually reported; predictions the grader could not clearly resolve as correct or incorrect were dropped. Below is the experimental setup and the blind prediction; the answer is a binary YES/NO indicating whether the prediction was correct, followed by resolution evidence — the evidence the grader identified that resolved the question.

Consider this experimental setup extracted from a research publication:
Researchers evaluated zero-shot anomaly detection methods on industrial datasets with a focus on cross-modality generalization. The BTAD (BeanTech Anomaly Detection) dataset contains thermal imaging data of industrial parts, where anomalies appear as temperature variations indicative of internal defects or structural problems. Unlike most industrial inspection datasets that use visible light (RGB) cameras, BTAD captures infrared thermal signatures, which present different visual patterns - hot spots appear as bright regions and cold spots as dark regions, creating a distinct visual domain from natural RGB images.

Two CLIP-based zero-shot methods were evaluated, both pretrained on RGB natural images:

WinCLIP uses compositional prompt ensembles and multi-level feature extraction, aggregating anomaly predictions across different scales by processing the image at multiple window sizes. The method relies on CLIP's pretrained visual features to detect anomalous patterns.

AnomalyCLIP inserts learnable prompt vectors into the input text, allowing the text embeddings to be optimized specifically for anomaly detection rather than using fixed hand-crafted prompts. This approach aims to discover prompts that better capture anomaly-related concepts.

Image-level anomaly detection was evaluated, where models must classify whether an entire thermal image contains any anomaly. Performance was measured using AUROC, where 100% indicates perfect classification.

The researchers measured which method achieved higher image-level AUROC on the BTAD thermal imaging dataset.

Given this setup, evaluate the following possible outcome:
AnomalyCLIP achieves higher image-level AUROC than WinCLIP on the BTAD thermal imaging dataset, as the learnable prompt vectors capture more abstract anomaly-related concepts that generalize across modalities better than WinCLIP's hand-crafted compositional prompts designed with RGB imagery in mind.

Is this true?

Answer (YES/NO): YES